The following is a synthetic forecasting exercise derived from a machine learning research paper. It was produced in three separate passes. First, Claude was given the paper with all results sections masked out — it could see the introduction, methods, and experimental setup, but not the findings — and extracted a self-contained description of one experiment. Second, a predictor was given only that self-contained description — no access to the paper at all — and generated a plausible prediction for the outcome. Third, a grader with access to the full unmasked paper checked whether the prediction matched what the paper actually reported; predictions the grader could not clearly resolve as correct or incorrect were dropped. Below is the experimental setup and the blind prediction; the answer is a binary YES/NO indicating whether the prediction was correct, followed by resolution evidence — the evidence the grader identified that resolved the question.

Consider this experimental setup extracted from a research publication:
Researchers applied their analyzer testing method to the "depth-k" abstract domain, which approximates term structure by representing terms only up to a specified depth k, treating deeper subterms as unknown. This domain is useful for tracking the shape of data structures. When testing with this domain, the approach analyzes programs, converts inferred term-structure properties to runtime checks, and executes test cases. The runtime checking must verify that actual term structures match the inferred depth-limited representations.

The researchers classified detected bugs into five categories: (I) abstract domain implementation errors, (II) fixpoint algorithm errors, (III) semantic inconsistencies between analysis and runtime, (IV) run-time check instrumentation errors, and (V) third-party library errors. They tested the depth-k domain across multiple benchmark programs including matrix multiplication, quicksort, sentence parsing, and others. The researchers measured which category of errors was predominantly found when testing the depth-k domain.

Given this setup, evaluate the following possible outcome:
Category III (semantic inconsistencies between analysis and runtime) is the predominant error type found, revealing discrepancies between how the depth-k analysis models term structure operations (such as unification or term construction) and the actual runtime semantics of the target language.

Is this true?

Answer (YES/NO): NO